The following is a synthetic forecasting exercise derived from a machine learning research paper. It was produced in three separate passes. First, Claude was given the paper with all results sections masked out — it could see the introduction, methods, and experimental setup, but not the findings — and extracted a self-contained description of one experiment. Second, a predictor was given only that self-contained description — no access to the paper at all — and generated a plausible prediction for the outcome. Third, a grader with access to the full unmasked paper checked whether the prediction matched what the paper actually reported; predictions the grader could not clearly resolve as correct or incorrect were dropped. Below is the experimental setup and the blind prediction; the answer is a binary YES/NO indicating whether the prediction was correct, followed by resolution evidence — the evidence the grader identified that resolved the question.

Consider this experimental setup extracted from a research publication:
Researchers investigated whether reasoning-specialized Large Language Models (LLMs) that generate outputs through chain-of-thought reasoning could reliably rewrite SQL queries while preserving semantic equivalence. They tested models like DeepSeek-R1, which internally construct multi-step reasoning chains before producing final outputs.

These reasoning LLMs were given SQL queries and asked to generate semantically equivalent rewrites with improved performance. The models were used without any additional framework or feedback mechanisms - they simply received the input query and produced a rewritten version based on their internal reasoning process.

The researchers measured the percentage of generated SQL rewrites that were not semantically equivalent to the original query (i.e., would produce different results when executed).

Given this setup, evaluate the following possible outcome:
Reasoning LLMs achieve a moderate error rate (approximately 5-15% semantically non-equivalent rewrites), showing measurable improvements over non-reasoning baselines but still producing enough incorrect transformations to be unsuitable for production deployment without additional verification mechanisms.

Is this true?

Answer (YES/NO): YES